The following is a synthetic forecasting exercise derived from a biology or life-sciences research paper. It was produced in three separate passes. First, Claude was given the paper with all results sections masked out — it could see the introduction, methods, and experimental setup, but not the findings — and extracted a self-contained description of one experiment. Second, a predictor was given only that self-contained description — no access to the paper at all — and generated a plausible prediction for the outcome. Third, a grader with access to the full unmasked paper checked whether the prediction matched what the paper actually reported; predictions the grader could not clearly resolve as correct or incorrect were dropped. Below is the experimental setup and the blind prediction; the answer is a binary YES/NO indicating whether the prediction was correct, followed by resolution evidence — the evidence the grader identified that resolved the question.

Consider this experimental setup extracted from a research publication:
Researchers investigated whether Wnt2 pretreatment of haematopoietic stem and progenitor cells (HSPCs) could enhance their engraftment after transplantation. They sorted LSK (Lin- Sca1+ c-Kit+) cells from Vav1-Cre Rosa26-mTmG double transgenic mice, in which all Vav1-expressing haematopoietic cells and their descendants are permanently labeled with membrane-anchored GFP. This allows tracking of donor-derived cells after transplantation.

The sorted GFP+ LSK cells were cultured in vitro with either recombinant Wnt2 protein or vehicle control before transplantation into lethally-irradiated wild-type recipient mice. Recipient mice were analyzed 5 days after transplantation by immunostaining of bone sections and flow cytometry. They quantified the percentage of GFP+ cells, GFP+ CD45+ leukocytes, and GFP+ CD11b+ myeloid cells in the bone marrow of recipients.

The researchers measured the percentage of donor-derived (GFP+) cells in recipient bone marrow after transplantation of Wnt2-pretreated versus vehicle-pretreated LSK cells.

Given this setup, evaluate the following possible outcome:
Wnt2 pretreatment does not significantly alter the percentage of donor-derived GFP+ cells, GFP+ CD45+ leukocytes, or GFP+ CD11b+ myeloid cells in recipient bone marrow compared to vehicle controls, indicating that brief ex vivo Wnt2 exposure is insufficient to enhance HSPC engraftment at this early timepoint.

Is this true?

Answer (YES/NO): NO